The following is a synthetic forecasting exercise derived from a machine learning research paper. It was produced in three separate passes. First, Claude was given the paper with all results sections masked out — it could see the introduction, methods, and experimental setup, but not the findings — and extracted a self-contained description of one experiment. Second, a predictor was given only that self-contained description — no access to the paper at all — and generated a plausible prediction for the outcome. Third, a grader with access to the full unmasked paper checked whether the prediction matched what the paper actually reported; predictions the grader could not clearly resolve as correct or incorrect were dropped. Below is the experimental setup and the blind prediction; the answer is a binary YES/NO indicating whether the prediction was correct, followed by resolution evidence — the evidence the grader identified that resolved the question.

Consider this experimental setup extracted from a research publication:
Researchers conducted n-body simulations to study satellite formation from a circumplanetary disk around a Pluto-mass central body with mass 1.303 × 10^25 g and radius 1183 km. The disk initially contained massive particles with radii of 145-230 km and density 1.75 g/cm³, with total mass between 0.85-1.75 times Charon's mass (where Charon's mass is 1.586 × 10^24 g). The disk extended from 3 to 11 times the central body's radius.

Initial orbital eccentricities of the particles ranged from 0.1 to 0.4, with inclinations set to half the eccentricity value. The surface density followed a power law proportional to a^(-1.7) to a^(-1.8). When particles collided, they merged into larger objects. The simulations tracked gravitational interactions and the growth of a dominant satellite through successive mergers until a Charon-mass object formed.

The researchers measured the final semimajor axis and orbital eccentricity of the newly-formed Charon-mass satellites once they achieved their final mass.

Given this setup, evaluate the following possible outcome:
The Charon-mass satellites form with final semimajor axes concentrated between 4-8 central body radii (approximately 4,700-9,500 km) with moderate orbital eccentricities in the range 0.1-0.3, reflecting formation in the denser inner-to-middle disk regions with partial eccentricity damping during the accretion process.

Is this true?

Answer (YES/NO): YES